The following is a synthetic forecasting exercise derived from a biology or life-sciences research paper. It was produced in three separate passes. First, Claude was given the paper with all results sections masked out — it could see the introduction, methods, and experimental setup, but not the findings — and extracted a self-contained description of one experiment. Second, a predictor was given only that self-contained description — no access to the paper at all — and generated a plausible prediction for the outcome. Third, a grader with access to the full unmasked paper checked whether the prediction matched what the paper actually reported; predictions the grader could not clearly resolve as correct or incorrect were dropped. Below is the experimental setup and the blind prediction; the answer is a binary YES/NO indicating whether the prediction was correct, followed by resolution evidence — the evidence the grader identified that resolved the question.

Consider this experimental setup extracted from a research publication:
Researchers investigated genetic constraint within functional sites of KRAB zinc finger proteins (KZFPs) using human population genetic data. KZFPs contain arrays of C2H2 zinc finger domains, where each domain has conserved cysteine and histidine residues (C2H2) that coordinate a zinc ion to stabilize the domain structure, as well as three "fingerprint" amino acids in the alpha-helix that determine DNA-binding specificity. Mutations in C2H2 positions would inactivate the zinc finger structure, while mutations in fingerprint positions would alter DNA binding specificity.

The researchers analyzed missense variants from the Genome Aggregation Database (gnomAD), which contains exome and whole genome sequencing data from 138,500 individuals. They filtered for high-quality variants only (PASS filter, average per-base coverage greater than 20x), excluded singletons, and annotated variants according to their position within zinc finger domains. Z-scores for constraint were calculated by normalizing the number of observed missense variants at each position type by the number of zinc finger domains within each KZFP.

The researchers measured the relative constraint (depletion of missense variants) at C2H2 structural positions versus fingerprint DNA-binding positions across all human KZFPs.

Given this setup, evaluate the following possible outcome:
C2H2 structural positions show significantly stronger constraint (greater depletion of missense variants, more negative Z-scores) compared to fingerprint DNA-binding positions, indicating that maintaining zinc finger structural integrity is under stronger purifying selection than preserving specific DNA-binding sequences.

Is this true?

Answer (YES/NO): YES